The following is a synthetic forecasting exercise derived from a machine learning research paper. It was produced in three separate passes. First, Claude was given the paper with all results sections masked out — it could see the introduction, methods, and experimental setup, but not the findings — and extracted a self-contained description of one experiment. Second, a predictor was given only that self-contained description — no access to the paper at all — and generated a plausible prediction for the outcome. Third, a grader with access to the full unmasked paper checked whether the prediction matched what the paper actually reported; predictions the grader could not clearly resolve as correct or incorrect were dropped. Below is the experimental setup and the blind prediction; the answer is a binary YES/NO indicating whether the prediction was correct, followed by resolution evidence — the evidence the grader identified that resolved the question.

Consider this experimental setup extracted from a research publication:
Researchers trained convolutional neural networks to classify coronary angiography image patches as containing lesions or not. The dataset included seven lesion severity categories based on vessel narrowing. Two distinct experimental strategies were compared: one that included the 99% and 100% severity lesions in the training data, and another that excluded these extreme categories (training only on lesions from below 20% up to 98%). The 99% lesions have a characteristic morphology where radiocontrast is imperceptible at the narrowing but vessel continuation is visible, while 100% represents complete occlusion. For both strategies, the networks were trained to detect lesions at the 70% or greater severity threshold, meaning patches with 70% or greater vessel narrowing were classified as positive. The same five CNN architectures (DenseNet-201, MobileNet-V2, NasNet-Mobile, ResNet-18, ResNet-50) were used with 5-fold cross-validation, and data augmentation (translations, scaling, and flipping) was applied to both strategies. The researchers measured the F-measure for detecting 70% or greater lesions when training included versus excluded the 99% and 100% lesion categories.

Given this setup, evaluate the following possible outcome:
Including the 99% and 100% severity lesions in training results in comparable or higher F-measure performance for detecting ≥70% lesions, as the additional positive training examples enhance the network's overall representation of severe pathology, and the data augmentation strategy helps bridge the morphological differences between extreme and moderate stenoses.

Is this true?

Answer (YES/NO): NO